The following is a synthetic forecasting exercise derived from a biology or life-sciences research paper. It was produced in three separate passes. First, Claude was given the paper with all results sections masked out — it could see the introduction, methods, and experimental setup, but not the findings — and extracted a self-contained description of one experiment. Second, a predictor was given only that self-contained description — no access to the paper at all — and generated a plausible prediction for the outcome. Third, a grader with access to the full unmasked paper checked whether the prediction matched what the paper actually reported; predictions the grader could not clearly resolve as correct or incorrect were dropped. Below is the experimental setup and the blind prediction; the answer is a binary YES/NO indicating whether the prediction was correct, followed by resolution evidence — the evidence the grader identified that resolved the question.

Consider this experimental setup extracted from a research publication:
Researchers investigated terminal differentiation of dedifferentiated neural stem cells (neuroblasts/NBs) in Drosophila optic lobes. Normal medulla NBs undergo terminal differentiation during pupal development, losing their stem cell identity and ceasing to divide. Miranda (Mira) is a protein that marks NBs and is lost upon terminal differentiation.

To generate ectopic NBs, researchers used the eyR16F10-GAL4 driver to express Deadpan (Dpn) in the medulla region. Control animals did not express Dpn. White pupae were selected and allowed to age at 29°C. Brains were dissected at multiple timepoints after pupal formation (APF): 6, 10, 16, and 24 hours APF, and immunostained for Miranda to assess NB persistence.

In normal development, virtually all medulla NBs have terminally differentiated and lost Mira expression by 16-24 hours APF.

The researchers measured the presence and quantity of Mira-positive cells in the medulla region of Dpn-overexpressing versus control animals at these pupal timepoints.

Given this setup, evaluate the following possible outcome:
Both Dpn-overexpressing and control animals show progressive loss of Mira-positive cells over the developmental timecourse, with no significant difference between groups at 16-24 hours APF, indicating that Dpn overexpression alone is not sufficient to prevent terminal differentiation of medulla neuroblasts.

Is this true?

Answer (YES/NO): NO